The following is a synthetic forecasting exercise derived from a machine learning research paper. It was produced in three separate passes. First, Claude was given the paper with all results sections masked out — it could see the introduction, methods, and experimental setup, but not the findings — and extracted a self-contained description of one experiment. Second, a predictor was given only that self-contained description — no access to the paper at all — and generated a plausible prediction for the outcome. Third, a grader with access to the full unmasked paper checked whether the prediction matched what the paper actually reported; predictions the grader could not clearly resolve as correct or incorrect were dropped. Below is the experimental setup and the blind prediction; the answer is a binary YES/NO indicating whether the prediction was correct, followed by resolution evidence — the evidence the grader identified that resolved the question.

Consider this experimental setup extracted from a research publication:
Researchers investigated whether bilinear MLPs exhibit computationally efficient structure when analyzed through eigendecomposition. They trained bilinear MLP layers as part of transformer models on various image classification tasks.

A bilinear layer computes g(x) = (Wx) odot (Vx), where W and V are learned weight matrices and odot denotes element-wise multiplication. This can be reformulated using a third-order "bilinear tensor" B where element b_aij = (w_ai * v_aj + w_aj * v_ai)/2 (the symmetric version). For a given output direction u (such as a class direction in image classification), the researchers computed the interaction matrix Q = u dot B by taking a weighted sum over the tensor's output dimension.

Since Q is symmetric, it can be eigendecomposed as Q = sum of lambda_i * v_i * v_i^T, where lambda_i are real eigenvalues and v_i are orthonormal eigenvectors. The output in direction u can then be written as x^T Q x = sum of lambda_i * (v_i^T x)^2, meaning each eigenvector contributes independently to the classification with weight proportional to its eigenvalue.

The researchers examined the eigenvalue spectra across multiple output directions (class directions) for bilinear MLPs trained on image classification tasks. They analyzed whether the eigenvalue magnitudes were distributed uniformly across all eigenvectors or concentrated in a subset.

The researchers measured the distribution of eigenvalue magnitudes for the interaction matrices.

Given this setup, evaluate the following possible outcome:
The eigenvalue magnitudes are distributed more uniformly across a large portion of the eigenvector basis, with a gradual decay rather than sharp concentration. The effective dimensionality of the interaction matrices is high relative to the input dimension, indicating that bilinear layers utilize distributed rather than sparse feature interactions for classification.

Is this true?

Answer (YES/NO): NO